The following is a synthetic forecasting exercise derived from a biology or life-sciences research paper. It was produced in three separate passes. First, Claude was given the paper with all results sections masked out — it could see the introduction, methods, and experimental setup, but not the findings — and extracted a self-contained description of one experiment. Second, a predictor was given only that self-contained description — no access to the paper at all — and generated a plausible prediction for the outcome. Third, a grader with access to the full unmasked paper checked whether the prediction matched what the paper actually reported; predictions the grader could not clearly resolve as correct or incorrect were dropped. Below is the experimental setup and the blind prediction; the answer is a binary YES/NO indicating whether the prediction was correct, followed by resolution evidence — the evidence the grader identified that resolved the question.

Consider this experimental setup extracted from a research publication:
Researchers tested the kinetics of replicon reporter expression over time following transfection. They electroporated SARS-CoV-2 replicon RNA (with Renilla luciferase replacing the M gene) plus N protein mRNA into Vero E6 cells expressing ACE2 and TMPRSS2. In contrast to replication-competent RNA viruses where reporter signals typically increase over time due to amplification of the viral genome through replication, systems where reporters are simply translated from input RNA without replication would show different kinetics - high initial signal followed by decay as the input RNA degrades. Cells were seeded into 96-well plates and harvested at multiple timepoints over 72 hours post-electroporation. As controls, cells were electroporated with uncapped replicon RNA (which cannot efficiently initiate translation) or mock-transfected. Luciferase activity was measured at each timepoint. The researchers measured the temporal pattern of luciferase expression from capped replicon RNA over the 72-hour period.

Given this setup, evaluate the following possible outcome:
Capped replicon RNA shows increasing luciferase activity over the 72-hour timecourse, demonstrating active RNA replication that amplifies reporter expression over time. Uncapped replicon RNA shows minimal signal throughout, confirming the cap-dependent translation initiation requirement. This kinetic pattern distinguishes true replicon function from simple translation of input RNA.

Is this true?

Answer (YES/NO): NO